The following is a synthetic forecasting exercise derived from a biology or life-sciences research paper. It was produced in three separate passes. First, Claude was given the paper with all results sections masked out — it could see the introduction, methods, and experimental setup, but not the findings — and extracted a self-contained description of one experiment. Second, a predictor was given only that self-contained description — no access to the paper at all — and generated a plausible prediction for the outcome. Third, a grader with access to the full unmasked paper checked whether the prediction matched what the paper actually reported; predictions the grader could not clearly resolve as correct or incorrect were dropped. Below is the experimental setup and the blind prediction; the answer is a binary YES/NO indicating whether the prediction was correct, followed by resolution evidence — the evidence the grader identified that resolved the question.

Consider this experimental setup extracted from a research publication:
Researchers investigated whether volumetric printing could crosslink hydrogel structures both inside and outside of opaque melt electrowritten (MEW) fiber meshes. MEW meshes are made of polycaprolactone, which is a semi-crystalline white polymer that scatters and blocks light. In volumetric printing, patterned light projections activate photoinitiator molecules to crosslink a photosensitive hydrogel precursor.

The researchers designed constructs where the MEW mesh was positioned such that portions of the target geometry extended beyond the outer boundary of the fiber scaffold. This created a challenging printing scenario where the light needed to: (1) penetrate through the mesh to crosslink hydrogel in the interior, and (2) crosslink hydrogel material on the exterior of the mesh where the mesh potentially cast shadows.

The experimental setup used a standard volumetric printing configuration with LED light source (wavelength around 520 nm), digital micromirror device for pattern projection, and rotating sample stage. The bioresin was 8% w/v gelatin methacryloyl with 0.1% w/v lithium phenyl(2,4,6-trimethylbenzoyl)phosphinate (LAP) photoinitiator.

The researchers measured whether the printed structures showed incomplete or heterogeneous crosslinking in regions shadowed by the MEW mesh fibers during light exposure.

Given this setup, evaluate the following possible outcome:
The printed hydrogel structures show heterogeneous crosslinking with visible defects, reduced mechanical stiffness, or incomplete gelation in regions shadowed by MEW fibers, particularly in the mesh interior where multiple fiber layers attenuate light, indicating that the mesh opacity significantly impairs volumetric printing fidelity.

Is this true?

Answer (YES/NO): NO